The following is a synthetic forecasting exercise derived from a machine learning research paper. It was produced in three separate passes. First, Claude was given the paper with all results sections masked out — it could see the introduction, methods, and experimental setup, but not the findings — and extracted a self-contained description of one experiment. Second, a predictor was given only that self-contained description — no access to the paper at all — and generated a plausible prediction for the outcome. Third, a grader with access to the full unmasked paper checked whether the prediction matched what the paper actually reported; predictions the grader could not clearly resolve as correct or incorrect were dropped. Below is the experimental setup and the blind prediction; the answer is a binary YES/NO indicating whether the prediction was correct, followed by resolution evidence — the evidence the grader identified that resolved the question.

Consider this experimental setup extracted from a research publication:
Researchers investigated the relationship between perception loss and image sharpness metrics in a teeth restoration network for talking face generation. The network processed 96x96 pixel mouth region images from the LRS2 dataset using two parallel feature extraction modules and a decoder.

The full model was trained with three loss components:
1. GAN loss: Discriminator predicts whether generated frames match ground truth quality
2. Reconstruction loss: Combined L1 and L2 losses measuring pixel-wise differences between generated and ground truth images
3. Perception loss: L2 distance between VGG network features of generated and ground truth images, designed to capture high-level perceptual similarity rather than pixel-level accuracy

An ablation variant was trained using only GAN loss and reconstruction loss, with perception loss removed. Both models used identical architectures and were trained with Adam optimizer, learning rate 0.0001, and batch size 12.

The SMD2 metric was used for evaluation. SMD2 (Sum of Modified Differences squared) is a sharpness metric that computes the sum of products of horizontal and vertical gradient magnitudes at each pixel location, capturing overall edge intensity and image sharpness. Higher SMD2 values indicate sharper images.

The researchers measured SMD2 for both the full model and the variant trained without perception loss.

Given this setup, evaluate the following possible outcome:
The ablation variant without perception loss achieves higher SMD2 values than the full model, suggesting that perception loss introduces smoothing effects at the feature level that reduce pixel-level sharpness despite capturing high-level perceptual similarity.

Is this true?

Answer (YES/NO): NO